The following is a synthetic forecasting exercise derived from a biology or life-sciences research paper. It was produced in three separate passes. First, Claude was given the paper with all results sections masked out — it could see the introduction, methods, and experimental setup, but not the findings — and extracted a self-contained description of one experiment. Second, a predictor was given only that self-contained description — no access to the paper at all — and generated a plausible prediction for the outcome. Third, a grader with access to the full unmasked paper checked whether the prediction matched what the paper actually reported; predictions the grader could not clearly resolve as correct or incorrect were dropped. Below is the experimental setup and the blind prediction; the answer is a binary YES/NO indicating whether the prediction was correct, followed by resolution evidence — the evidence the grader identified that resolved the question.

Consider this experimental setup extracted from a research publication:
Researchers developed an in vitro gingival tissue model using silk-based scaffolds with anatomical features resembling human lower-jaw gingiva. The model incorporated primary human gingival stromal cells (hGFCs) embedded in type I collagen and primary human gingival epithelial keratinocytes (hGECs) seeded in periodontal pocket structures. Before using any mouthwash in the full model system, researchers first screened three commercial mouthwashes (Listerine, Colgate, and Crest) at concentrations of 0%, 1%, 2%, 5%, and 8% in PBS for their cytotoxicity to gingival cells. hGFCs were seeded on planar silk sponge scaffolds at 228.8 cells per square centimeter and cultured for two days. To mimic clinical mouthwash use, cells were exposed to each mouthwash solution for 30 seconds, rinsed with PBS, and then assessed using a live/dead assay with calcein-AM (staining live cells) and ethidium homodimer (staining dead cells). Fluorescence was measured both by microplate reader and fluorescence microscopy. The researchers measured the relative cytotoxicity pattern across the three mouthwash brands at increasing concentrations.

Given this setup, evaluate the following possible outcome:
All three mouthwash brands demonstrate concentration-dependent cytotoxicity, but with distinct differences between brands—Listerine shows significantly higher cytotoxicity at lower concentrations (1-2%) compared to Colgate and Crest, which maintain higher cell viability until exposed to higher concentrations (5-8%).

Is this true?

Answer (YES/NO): NO